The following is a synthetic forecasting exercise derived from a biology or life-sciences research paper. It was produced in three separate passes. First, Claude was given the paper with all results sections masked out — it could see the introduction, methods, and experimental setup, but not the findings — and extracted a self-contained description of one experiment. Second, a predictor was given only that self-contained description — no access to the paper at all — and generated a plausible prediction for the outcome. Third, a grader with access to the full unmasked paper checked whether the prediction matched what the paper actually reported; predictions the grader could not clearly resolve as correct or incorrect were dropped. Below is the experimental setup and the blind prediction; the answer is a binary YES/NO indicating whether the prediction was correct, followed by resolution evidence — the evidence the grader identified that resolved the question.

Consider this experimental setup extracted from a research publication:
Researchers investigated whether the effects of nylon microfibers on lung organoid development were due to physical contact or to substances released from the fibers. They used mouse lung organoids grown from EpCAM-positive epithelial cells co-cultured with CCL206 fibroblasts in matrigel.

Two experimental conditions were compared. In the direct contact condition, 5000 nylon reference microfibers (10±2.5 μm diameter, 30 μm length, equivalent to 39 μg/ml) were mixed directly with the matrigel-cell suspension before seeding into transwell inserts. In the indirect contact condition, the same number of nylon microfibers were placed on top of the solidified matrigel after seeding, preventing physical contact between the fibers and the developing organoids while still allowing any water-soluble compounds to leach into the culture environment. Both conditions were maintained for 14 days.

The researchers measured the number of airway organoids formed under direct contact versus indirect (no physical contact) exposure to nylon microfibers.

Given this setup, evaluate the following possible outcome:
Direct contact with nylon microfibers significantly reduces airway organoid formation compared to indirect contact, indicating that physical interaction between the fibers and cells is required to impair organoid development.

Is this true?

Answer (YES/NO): NO